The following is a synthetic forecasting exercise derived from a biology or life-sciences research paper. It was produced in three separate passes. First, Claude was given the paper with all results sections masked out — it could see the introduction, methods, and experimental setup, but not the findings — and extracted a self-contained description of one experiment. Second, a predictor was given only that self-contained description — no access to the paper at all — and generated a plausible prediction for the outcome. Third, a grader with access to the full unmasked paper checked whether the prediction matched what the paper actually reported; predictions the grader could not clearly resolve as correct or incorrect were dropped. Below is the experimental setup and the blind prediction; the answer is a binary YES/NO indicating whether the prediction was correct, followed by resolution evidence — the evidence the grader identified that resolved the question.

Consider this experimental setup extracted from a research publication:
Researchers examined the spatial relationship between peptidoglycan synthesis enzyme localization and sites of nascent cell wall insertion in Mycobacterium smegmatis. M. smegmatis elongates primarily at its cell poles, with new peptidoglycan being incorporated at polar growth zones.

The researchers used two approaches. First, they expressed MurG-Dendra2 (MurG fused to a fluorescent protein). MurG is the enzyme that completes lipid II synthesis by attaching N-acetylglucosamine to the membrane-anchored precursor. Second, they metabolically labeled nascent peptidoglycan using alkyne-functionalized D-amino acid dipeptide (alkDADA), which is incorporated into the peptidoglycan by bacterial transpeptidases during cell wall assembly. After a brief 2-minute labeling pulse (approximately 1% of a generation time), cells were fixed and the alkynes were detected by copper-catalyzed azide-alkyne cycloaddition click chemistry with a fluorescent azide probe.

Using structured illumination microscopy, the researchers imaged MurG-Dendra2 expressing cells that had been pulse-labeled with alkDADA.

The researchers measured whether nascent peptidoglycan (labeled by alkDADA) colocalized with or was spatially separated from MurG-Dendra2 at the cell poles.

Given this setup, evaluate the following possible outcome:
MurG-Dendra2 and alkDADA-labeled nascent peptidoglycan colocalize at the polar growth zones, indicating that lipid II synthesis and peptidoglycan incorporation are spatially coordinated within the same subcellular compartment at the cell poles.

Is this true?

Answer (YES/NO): NO